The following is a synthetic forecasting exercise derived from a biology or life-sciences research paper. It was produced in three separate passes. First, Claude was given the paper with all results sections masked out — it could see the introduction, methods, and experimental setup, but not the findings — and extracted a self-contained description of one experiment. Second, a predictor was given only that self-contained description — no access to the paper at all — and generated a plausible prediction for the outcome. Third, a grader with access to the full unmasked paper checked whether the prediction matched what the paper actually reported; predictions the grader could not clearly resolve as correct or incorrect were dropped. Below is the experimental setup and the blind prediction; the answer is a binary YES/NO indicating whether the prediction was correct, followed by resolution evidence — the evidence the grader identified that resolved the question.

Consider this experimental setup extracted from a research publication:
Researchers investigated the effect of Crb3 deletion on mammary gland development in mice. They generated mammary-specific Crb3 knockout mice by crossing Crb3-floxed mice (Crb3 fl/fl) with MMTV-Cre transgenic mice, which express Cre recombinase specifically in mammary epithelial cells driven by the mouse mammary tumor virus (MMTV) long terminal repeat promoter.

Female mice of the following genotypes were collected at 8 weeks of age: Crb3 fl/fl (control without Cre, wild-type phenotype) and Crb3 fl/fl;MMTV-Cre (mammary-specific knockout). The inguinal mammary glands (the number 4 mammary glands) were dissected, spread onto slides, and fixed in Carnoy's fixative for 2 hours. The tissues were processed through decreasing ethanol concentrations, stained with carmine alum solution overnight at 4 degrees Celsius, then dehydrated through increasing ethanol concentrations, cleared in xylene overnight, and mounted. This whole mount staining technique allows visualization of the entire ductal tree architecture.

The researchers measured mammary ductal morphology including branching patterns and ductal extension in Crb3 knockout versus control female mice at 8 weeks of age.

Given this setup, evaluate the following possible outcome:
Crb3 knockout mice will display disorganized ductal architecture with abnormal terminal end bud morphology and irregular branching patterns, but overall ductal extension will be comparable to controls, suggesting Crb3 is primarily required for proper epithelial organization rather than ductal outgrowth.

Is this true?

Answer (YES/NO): NO